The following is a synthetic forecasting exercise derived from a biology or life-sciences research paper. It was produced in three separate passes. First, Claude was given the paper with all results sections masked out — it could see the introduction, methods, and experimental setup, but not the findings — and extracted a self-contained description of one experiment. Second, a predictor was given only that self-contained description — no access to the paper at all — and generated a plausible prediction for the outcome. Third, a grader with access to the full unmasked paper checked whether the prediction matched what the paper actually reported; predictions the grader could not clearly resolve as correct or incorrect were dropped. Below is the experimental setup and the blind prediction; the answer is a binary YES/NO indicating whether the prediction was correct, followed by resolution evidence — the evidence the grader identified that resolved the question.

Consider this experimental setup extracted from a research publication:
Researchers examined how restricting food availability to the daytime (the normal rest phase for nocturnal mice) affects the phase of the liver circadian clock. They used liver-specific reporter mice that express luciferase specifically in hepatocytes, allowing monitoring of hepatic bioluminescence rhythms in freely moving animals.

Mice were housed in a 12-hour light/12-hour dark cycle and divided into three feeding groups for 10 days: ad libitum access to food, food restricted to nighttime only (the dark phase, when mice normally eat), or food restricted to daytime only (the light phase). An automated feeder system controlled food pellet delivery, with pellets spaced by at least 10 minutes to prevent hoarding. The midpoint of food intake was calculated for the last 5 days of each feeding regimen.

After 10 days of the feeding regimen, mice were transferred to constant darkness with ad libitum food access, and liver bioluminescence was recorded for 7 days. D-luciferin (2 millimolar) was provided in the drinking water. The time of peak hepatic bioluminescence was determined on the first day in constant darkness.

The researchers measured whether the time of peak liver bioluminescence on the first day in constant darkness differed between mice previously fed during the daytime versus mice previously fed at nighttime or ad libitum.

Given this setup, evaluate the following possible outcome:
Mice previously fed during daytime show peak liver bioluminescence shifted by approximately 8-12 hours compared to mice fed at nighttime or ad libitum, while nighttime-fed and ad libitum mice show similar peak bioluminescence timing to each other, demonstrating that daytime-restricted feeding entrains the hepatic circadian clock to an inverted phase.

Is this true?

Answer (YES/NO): NO